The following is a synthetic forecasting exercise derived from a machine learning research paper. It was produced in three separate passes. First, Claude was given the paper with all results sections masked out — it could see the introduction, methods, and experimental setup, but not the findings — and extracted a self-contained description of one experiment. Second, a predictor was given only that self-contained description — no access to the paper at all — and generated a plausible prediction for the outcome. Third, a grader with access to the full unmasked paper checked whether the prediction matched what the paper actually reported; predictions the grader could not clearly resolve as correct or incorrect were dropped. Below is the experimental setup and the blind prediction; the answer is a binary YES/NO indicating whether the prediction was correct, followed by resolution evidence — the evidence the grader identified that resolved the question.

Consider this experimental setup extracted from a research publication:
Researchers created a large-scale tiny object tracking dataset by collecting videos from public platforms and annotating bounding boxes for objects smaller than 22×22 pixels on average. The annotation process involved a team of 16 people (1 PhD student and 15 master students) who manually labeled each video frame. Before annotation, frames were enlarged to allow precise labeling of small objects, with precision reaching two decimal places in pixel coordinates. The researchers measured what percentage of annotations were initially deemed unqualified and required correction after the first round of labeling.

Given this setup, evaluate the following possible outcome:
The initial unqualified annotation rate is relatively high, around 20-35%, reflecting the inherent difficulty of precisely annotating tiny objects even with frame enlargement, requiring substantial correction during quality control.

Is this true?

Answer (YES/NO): NO